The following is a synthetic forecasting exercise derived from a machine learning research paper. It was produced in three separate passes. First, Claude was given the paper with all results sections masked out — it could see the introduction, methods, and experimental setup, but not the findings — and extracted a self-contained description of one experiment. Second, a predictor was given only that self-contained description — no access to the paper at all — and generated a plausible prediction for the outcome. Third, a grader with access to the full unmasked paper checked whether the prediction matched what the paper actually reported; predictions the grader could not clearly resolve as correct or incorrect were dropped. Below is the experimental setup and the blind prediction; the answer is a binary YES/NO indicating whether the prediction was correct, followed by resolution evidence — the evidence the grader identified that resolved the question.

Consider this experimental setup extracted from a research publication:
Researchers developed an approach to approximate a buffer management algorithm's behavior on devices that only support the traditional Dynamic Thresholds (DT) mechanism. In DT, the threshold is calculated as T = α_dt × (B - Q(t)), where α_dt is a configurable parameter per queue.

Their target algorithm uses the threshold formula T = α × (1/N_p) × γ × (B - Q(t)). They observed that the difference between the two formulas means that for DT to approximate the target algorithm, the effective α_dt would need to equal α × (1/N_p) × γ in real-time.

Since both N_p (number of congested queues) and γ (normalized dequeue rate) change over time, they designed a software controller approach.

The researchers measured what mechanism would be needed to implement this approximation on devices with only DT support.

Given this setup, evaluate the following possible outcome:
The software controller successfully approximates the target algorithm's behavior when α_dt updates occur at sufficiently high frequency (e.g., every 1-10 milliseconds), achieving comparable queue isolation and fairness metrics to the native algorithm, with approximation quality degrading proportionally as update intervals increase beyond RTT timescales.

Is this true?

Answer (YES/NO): NO